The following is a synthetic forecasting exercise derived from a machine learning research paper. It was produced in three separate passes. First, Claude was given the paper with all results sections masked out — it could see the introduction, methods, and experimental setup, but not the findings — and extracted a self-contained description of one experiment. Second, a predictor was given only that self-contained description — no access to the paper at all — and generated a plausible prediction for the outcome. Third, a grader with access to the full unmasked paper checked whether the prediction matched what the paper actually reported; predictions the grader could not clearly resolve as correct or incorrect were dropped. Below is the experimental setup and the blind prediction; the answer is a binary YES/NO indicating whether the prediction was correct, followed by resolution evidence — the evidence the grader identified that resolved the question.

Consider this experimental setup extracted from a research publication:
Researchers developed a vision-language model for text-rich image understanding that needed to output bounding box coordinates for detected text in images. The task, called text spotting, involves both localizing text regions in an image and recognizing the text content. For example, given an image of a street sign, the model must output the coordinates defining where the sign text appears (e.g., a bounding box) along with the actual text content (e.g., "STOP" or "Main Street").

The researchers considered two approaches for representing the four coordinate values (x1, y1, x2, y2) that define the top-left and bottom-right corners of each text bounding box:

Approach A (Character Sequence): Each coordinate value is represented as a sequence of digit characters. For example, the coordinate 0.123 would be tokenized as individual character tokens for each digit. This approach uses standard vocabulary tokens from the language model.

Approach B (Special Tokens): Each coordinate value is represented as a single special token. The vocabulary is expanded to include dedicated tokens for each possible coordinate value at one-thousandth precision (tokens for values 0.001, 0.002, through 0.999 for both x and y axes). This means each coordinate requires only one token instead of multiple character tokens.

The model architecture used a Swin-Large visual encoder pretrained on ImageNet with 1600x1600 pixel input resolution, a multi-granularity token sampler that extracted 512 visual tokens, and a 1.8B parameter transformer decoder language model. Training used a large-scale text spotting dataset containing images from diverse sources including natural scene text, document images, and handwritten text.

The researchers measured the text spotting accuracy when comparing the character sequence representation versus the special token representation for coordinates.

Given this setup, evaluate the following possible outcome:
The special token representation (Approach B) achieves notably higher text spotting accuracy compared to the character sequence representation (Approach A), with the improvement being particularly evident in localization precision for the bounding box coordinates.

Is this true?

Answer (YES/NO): NO